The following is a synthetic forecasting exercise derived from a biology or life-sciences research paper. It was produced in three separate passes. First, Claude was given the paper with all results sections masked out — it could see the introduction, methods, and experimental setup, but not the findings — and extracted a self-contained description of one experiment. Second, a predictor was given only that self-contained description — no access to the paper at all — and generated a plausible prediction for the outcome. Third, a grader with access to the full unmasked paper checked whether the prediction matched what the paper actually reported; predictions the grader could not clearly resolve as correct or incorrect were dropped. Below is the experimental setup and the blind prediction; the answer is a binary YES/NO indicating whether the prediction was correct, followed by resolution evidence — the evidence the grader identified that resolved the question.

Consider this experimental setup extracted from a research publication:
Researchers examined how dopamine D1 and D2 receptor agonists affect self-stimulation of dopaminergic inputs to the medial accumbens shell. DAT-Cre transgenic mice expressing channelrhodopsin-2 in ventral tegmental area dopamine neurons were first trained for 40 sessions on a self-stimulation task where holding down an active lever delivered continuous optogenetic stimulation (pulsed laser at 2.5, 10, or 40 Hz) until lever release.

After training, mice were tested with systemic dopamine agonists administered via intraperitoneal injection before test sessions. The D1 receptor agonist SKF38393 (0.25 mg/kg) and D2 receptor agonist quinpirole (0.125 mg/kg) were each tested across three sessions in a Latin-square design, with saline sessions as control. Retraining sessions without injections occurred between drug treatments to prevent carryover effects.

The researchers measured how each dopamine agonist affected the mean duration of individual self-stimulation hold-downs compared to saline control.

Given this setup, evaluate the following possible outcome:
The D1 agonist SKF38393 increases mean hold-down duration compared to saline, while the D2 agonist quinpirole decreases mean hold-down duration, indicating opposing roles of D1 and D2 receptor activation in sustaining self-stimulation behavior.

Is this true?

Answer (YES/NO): NO